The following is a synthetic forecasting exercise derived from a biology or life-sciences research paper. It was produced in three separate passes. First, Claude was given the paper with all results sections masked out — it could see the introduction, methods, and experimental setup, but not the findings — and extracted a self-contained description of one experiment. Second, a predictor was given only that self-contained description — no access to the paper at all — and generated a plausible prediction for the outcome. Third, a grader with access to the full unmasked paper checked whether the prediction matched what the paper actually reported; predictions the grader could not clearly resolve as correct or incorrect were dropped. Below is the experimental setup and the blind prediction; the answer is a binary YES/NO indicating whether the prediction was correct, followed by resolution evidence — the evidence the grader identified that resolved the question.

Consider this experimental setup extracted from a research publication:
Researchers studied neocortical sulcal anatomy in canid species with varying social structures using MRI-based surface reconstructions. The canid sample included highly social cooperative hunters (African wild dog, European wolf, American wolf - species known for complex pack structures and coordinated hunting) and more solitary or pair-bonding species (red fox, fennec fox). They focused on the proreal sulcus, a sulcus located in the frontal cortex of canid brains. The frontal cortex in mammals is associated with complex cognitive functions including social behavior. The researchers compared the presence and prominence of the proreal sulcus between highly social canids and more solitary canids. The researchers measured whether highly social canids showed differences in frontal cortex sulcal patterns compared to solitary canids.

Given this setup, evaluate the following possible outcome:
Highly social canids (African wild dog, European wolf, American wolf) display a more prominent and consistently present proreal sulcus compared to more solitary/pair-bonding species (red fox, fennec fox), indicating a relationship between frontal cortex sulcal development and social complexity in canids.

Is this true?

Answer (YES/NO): YES